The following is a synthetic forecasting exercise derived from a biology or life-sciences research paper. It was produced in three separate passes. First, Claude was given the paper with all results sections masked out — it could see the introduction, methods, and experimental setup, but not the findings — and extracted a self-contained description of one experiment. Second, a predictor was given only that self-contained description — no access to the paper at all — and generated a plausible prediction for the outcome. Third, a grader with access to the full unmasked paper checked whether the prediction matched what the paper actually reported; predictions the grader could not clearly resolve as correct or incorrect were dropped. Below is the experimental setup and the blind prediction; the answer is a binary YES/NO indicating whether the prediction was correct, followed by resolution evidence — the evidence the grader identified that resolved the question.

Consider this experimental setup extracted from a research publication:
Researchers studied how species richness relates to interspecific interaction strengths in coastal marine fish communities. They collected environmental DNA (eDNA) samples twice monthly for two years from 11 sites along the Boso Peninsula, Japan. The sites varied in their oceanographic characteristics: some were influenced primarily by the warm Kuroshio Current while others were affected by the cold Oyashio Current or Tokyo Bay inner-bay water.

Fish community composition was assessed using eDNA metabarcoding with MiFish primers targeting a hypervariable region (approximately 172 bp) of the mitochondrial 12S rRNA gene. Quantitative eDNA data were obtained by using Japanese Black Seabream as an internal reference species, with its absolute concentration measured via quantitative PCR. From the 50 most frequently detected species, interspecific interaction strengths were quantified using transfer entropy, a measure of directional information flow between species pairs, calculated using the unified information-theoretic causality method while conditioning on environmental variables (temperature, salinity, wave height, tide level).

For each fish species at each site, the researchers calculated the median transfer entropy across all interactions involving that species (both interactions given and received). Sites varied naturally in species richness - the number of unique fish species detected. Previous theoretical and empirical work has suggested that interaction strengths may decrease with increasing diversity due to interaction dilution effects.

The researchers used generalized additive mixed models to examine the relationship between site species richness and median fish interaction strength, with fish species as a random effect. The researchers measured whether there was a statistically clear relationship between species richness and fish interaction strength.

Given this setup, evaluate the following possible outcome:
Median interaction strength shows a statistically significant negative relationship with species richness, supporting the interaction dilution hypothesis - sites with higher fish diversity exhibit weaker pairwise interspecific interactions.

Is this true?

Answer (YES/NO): NO